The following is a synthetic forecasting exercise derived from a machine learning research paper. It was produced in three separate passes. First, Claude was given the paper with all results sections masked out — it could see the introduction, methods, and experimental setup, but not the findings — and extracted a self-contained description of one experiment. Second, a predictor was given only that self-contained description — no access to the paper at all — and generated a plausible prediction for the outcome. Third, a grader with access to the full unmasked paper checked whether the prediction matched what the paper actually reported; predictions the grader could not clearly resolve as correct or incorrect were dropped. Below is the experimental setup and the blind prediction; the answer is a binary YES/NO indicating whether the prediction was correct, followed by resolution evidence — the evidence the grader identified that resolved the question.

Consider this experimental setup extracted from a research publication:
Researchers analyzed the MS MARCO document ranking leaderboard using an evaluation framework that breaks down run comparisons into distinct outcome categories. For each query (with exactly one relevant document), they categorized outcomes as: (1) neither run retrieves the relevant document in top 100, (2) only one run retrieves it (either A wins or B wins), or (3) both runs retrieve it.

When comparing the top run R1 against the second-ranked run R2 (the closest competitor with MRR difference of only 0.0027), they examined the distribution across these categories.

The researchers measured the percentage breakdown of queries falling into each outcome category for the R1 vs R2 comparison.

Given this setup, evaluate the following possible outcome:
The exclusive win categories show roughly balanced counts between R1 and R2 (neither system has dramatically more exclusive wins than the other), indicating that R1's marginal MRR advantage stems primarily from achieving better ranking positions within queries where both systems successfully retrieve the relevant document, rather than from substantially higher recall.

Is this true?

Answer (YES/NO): NO